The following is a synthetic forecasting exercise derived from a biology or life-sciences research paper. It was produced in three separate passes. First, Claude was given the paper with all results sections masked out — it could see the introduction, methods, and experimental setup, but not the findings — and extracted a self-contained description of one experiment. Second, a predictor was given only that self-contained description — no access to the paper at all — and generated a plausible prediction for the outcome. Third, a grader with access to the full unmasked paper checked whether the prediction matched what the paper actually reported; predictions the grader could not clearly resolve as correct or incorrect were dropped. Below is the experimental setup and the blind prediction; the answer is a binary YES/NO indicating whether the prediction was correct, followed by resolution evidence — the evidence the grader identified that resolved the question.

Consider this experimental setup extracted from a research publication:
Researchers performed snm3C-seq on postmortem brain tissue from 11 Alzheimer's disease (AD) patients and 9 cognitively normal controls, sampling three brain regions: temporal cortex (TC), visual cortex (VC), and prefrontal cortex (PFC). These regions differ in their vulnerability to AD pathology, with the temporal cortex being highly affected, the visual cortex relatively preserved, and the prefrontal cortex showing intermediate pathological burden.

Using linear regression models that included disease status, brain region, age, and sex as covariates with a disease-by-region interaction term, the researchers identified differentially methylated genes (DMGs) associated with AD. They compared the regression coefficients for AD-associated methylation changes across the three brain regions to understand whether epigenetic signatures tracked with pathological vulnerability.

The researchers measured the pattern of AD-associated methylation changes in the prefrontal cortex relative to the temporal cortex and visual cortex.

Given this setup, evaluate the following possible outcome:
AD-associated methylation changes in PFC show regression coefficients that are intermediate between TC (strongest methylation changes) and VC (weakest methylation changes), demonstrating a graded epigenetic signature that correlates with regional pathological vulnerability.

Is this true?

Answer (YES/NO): NO